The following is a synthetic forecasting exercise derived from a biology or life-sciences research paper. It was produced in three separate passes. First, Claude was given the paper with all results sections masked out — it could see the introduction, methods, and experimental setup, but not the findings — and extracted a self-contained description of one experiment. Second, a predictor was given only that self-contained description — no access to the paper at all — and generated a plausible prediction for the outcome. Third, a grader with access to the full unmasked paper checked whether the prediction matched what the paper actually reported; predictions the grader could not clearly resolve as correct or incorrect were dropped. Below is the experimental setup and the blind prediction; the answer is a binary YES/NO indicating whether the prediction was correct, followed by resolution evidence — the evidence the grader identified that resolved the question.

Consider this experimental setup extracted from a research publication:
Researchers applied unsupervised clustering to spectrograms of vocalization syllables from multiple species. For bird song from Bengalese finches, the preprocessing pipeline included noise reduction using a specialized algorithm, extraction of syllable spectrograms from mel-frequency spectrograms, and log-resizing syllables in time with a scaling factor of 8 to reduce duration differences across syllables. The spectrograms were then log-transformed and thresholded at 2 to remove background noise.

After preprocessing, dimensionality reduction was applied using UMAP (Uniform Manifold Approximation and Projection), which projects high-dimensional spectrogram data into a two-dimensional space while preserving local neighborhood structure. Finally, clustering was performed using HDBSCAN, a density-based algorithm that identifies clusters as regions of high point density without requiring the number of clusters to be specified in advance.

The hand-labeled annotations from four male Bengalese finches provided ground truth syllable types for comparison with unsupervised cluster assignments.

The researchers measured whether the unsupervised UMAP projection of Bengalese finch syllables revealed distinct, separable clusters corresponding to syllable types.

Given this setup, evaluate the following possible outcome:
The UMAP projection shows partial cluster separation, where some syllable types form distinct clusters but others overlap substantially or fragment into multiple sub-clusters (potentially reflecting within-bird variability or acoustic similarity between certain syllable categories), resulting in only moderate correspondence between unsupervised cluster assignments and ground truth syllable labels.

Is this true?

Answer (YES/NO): NO